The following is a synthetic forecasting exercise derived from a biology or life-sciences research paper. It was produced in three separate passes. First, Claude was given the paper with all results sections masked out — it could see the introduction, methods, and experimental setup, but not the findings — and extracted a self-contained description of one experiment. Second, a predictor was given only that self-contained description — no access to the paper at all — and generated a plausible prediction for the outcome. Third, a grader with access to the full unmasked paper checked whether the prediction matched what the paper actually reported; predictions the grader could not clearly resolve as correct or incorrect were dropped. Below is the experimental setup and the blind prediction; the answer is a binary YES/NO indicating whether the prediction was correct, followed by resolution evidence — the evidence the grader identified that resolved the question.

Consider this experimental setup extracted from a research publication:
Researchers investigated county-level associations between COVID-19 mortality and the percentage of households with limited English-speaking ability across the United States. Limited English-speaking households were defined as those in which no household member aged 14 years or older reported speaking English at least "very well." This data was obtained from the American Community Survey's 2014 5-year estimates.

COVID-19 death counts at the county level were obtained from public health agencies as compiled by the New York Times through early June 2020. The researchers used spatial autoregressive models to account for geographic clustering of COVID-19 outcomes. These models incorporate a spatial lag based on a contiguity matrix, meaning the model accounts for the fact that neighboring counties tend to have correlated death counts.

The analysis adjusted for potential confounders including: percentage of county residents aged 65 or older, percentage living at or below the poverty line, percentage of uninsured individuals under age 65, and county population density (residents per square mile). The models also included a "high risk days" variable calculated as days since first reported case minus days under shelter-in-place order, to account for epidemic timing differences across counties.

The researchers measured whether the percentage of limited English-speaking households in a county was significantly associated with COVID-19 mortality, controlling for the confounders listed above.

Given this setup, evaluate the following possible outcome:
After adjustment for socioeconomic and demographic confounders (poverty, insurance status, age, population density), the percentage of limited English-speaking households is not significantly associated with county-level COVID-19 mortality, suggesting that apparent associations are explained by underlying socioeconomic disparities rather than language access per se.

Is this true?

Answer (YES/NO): NO